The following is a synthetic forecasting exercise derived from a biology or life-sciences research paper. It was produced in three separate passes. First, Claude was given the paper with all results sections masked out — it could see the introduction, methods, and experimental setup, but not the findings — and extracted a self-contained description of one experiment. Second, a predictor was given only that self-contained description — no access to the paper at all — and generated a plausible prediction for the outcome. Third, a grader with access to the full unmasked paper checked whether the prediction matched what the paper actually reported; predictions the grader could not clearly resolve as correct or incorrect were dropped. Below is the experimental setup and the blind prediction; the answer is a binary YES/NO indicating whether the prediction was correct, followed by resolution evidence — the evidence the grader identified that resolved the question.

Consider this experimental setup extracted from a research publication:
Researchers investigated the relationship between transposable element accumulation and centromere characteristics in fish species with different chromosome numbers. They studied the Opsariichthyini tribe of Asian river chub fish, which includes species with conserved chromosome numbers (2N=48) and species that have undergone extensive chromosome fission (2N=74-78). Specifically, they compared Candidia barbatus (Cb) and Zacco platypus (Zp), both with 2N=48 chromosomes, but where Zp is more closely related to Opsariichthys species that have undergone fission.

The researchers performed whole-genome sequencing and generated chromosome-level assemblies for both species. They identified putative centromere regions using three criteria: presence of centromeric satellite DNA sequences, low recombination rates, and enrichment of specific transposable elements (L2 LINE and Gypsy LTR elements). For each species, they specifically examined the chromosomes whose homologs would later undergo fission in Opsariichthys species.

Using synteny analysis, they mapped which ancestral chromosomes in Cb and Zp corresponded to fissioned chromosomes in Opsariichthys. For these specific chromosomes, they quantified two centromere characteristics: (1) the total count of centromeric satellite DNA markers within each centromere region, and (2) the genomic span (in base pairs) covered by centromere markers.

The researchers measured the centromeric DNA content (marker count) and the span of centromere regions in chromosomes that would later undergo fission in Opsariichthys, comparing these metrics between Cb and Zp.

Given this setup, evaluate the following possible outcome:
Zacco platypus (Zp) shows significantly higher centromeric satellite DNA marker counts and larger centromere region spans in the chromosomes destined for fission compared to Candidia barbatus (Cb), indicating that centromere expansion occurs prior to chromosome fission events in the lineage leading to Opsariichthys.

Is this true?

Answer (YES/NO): YES